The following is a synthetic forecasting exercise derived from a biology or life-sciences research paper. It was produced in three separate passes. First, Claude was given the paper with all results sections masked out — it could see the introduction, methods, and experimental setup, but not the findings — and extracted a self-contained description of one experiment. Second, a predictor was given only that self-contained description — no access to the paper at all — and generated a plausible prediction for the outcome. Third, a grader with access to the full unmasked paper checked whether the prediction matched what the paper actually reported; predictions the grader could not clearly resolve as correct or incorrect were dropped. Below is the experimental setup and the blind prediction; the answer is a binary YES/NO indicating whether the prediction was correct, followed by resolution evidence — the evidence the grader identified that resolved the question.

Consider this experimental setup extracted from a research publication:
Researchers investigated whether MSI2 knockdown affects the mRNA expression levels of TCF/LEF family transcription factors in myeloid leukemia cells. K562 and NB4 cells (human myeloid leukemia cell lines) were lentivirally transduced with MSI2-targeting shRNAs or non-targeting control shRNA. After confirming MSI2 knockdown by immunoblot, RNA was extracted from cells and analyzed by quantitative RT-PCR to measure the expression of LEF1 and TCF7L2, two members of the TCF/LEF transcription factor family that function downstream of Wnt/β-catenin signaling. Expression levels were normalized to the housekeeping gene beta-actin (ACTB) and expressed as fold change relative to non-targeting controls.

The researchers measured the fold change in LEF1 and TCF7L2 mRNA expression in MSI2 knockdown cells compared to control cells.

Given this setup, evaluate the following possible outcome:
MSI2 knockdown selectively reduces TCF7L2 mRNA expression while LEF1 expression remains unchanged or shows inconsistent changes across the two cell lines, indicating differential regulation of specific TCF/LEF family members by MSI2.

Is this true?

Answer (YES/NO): NO